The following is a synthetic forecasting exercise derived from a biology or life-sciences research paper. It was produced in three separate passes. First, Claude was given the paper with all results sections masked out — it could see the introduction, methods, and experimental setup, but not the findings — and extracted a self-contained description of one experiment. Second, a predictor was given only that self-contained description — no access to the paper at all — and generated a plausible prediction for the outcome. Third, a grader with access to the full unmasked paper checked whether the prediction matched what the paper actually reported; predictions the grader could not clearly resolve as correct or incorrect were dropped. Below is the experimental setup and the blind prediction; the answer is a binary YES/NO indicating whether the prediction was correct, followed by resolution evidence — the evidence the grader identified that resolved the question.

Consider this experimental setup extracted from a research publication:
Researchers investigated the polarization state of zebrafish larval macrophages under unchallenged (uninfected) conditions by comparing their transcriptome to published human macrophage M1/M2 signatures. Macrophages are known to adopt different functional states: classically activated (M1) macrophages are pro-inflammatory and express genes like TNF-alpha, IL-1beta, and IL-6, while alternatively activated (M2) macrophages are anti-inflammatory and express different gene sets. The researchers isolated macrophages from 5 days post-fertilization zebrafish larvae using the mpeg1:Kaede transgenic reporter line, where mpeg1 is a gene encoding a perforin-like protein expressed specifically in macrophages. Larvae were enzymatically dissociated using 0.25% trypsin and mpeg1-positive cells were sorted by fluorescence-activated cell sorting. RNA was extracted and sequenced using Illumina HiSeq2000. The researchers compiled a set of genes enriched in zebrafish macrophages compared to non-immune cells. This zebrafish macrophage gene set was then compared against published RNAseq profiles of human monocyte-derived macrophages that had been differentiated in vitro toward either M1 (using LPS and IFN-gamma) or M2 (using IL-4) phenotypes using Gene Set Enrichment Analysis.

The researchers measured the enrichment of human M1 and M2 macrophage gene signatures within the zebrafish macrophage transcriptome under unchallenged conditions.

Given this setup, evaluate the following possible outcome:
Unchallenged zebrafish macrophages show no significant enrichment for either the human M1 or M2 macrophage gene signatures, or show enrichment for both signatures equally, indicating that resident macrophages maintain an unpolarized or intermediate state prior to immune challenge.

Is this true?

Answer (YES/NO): YES